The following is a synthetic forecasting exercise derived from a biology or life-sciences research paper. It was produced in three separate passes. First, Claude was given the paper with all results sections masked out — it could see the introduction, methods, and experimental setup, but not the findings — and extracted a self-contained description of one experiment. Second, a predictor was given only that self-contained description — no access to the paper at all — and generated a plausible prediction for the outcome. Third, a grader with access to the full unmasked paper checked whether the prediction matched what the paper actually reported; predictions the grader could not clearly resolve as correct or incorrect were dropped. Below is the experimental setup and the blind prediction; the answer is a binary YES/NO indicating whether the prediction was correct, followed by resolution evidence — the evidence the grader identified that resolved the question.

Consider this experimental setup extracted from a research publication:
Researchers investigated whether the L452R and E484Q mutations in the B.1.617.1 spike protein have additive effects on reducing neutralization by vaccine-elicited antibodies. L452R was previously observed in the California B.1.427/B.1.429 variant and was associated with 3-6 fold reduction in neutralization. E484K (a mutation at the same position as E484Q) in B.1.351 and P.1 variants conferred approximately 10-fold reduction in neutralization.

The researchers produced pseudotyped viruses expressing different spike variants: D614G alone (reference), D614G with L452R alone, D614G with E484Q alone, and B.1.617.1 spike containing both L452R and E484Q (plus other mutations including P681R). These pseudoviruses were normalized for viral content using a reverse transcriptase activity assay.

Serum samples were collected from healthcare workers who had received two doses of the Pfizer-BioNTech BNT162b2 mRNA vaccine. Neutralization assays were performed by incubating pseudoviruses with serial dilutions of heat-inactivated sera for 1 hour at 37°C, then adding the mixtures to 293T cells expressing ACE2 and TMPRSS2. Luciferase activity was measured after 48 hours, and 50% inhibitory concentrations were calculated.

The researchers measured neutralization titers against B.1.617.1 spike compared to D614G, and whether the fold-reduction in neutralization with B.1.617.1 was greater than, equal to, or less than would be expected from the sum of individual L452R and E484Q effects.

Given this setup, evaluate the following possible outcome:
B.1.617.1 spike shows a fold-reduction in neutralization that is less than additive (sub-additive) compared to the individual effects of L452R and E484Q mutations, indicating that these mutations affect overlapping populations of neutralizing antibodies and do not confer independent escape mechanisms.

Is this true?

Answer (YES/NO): YES